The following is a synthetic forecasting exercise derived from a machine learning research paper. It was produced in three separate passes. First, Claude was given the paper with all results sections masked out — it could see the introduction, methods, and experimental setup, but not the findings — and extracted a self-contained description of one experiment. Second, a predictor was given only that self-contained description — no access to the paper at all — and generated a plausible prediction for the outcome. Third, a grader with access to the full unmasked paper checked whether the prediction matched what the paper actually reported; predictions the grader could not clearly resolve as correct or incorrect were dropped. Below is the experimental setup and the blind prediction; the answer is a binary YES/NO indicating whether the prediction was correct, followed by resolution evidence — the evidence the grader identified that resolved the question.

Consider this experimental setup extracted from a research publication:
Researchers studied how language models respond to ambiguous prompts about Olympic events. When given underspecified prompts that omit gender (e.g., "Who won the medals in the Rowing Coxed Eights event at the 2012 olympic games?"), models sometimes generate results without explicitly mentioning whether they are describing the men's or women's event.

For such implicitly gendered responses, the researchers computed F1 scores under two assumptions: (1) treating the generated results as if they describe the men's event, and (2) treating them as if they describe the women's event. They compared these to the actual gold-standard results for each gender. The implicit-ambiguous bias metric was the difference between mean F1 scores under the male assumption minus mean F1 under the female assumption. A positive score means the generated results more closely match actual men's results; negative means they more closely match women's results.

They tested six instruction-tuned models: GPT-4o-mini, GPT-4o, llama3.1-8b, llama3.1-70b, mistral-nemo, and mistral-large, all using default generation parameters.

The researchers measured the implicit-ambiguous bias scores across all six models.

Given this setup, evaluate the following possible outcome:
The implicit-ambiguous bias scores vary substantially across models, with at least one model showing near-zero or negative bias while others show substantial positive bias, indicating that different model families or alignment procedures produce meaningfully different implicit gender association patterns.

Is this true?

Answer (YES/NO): NO